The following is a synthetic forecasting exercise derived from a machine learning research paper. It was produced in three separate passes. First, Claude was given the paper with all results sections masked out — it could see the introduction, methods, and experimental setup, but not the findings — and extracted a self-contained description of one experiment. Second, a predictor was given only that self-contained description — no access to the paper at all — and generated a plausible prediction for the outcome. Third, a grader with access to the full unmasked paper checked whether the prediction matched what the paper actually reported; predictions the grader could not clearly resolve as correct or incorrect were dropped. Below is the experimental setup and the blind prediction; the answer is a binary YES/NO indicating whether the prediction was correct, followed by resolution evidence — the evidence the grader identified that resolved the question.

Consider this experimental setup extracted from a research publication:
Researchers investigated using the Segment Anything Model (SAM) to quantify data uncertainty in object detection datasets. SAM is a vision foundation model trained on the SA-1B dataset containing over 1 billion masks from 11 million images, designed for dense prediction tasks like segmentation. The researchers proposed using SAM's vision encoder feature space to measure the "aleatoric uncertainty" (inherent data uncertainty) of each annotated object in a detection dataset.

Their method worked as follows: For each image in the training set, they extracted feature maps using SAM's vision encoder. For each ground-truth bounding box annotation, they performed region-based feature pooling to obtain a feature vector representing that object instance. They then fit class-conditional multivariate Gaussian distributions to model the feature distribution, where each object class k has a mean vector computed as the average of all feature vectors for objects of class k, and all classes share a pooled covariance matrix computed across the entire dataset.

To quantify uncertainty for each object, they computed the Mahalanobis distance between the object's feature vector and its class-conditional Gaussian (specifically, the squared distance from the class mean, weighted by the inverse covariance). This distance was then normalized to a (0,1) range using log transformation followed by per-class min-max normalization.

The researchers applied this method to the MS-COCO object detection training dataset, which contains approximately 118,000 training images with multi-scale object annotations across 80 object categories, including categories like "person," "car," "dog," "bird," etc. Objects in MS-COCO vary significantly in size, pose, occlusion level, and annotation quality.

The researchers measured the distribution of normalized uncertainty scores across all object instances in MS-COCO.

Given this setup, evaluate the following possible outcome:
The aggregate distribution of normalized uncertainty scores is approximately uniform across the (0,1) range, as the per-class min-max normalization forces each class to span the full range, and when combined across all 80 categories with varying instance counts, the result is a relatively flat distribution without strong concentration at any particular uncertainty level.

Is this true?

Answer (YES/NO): NO